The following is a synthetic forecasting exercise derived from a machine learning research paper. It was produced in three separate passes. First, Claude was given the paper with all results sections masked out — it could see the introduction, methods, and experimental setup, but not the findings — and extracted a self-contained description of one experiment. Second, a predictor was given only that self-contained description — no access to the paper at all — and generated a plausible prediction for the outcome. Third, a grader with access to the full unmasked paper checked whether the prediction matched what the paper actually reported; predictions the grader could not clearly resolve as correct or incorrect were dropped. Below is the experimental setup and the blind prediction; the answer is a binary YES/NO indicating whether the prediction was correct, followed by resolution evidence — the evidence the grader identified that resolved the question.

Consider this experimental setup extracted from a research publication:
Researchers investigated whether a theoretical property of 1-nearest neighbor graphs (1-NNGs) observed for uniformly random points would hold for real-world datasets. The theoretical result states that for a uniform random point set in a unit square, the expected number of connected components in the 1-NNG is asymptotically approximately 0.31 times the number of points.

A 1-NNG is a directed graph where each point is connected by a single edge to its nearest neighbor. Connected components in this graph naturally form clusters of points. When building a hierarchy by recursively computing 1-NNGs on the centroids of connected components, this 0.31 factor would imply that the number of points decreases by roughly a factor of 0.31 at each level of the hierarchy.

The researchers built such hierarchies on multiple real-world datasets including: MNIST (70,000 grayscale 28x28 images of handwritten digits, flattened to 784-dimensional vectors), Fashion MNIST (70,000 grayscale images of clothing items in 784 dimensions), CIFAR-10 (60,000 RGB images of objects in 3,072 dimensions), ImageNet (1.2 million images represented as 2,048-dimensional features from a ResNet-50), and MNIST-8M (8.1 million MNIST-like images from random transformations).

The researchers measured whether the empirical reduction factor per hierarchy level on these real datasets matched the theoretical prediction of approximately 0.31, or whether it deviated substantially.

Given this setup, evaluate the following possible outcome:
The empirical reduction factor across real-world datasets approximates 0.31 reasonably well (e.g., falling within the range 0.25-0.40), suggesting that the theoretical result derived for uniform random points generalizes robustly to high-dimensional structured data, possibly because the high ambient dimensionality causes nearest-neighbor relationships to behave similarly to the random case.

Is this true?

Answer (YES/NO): YES